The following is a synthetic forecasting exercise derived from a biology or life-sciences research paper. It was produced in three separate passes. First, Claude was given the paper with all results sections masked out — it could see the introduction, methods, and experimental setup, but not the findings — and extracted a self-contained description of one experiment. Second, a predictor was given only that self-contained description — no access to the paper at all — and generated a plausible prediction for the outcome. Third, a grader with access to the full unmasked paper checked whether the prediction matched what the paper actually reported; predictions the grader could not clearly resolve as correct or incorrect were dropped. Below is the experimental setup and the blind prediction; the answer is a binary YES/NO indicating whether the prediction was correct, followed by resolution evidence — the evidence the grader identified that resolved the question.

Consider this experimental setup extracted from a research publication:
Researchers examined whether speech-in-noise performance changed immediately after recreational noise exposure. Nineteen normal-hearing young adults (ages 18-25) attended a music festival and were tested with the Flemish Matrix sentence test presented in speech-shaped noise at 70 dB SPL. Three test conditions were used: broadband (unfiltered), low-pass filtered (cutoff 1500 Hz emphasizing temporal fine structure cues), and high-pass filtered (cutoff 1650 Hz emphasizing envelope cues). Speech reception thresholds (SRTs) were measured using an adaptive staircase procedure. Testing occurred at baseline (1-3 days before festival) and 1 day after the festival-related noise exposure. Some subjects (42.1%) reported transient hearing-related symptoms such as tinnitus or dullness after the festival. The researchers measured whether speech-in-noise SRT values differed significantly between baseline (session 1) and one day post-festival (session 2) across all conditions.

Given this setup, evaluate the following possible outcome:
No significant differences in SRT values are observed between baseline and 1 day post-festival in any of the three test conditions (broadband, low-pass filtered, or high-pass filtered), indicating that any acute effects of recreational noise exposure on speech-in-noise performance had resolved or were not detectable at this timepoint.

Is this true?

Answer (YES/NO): YES